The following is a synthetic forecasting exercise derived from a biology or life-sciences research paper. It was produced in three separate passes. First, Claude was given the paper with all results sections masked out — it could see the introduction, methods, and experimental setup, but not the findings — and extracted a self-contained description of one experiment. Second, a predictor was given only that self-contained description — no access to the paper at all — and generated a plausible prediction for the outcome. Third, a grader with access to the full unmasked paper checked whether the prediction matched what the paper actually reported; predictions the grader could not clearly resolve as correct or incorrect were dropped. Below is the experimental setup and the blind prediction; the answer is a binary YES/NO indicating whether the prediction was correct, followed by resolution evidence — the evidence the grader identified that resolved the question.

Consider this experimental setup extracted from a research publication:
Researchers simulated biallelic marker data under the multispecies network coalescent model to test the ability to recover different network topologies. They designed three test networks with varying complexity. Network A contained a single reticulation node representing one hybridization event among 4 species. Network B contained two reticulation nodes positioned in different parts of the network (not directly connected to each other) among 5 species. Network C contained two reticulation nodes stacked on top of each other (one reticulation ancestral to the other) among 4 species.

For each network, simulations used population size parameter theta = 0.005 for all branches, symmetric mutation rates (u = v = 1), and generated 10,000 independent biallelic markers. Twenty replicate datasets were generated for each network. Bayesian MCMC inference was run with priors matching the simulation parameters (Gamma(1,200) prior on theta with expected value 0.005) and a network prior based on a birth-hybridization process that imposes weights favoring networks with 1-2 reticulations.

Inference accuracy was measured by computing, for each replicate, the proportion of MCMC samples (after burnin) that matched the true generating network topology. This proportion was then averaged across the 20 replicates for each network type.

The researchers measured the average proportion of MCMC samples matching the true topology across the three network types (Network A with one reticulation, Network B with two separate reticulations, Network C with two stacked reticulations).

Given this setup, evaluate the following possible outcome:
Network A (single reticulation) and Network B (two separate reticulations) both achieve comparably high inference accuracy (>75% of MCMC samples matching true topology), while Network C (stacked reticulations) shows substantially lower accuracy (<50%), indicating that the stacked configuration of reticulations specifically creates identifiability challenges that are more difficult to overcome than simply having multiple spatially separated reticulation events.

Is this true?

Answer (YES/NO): YES